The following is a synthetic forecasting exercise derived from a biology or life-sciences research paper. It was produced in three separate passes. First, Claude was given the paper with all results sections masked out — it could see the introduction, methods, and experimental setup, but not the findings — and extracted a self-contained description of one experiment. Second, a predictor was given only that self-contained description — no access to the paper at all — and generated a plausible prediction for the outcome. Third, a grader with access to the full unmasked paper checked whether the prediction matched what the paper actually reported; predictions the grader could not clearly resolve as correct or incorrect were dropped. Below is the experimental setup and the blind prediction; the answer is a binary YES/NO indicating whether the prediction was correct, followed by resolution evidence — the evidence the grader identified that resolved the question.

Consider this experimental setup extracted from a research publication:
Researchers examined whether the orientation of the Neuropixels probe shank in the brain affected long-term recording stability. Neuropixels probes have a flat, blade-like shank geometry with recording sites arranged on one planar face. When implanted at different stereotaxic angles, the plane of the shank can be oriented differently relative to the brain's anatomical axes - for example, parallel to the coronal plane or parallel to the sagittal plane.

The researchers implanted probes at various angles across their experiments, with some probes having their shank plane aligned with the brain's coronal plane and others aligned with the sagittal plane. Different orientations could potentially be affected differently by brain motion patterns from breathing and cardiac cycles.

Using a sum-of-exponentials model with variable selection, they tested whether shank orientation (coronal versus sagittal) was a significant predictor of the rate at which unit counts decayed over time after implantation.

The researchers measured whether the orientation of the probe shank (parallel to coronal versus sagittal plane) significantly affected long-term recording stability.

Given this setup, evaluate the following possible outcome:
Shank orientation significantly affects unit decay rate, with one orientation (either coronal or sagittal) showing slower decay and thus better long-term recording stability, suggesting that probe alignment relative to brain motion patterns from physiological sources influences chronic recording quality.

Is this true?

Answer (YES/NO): YES